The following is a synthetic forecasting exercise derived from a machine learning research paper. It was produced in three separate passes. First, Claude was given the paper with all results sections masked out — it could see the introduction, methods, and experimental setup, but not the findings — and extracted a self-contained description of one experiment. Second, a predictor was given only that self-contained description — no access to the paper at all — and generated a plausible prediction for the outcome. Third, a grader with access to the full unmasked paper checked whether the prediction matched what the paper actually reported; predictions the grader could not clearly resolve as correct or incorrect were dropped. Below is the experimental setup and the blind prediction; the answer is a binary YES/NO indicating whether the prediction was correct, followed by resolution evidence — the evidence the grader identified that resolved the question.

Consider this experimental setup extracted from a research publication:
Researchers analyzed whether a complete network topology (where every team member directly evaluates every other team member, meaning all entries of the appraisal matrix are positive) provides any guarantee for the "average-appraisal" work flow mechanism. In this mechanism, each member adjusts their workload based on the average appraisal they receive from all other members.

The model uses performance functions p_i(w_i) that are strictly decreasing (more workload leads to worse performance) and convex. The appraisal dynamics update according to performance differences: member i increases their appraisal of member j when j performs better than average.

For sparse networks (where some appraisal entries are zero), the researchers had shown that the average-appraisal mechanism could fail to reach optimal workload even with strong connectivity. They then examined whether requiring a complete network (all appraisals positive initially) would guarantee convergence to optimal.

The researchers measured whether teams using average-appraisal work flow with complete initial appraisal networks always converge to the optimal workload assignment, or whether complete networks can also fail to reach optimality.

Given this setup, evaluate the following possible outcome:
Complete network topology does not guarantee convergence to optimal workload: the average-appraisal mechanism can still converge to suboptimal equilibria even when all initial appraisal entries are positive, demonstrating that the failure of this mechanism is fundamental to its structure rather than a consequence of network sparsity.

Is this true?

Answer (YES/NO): NO